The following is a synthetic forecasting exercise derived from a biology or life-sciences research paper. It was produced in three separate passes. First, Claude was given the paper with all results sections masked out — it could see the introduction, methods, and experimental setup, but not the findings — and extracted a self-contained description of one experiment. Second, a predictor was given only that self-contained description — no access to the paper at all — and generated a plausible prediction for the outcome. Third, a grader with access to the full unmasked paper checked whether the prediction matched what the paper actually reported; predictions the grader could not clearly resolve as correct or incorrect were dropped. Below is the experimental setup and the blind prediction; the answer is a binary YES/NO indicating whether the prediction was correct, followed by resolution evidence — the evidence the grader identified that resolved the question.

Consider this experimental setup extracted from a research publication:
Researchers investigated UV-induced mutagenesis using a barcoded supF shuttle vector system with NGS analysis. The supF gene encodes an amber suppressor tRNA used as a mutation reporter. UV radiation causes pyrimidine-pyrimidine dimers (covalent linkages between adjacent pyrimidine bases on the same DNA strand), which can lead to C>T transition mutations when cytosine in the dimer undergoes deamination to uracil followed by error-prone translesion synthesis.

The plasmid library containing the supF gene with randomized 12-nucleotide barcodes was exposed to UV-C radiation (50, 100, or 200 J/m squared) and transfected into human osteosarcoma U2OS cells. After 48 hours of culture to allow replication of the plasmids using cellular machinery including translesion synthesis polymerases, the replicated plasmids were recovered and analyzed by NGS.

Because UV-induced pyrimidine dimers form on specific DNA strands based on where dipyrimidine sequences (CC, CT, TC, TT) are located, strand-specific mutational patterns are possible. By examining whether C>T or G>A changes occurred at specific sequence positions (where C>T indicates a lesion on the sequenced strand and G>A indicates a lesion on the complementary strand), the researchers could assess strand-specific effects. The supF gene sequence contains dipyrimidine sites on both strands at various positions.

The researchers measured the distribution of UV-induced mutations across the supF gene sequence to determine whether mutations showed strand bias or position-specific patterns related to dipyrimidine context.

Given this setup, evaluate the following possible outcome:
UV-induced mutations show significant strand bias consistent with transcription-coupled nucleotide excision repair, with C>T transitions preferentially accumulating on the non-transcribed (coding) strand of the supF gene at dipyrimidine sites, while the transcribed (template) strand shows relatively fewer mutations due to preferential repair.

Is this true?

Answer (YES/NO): NO